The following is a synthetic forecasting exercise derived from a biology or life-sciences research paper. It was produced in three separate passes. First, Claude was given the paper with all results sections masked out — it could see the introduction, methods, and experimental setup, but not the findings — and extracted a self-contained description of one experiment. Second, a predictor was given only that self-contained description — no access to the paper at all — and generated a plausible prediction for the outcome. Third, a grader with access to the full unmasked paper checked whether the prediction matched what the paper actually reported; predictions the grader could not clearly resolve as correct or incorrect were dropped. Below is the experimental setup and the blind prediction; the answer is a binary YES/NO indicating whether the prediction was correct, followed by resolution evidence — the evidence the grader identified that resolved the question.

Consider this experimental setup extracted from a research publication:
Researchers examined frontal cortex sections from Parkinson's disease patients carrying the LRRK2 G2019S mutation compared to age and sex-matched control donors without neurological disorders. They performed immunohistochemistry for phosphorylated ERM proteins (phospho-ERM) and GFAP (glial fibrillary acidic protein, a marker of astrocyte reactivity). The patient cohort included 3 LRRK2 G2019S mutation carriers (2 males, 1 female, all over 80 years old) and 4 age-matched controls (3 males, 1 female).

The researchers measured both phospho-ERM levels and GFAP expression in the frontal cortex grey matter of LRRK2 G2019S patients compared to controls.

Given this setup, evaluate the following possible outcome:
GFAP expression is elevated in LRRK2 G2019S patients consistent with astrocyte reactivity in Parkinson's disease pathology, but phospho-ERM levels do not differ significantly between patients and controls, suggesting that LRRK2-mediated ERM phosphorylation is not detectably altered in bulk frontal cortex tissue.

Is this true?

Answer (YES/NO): NO